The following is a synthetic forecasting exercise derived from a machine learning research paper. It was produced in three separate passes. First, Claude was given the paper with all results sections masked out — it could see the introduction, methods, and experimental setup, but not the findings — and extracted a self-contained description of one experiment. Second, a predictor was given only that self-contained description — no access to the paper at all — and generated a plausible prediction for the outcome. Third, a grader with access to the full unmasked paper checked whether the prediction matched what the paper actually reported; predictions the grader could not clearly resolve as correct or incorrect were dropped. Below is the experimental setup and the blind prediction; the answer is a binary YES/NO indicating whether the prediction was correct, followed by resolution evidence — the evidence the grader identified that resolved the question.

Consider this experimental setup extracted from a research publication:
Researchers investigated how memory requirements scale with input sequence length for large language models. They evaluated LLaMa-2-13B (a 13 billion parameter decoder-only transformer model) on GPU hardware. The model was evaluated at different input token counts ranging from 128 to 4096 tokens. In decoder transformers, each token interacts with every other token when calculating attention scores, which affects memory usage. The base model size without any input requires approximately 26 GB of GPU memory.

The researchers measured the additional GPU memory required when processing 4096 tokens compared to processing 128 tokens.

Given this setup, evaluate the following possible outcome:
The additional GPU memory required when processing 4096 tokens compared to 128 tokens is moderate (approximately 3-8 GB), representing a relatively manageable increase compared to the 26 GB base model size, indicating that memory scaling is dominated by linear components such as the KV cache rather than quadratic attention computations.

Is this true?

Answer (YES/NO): NO